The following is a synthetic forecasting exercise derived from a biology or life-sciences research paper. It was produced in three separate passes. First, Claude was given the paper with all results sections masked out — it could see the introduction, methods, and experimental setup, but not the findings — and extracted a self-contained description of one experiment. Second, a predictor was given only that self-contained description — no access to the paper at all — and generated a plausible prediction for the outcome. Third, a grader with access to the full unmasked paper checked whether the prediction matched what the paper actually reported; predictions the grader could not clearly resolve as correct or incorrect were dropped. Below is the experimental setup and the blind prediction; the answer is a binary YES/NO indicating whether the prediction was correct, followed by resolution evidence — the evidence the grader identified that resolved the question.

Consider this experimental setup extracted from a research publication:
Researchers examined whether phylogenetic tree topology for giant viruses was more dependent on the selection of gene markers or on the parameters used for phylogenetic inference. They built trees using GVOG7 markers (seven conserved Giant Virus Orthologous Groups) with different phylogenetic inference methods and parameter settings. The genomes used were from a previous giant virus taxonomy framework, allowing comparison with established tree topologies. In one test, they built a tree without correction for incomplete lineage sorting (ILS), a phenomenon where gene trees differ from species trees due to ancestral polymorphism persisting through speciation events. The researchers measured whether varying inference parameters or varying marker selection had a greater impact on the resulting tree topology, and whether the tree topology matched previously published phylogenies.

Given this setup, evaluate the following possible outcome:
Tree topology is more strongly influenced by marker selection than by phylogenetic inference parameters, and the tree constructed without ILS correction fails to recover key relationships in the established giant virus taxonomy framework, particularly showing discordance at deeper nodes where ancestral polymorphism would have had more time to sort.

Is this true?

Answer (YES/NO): YES